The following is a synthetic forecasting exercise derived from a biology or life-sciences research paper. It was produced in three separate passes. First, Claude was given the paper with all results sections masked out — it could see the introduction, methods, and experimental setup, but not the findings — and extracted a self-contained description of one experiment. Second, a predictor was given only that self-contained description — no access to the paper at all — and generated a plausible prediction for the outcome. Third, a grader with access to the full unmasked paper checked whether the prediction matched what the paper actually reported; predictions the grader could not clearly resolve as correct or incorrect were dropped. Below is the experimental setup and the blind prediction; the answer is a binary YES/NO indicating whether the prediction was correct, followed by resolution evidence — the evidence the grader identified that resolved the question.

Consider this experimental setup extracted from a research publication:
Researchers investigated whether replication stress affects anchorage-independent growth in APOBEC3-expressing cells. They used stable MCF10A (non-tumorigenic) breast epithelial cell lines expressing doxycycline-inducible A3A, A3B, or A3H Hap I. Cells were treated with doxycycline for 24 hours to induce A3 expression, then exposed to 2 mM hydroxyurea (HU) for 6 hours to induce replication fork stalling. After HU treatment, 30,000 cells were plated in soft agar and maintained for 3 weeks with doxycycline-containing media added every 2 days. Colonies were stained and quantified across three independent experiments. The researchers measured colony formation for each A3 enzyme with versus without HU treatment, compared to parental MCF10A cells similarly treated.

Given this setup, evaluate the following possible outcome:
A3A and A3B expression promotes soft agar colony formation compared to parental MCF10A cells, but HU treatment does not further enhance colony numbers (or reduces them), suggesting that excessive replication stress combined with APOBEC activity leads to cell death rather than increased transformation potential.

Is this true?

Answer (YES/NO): NO